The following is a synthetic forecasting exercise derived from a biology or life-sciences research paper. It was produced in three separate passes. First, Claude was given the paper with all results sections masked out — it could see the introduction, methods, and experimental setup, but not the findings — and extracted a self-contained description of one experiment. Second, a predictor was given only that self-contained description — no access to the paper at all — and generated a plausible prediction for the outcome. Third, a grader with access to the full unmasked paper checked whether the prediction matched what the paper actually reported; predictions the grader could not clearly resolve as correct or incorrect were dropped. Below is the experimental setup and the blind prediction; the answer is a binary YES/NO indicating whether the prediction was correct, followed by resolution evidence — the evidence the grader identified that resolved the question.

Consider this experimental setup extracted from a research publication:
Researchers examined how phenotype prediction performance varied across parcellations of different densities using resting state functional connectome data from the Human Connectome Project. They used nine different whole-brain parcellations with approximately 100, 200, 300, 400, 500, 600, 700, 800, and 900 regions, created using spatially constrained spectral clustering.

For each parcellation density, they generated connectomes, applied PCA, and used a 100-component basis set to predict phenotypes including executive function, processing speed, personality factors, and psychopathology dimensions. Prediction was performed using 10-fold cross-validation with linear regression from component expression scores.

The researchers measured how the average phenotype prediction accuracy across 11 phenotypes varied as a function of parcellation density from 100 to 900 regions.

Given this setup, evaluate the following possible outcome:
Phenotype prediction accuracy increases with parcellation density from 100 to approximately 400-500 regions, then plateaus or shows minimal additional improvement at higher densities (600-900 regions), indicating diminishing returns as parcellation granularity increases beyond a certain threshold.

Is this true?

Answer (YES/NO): NO